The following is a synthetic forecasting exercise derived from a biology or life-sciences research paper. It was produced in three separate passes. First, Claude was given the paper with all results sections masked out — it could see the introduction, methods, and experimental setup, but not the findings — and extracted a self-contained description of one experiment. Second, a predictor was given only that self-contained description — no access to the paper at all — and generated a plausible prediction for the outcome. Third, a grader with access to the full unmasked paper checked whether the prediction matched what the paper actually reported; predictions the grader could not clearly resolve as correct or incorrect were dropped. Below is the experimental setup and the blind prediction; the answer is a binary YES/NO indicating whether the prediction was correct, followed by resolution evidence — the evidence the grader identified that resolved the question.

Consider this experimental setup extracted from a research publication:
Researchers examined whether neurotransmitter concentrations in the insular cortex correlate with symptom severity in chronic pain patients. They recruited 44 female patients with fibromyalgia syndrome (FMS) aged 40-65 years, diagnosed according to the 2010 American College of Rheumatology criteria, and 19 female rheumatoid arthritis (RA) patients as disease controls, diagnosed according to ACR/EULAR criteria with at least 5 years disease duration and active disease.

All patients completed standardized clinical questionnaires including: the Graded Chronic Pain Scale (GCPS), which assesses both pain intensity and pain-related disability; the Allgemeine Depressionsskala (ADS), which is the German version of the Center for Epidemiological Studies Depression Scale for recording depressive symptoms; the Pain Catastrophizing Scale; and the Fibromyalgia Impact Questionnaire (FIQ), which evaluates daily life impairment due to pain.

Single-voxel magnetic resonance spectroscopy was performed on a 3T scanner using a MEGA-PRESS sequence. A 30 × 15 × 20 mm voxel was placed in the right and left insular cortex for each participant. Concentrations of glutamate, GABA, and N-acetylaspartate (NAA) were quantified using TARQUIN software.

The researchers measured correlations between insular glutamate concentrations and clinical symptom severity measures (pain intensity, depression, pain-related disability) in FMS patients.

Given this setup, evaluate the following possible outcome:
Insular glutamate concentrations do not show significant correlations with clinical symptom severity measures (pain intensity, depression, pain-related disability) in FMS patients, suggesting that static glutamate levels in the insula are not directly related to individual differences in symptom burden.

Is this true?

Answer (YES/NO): YES